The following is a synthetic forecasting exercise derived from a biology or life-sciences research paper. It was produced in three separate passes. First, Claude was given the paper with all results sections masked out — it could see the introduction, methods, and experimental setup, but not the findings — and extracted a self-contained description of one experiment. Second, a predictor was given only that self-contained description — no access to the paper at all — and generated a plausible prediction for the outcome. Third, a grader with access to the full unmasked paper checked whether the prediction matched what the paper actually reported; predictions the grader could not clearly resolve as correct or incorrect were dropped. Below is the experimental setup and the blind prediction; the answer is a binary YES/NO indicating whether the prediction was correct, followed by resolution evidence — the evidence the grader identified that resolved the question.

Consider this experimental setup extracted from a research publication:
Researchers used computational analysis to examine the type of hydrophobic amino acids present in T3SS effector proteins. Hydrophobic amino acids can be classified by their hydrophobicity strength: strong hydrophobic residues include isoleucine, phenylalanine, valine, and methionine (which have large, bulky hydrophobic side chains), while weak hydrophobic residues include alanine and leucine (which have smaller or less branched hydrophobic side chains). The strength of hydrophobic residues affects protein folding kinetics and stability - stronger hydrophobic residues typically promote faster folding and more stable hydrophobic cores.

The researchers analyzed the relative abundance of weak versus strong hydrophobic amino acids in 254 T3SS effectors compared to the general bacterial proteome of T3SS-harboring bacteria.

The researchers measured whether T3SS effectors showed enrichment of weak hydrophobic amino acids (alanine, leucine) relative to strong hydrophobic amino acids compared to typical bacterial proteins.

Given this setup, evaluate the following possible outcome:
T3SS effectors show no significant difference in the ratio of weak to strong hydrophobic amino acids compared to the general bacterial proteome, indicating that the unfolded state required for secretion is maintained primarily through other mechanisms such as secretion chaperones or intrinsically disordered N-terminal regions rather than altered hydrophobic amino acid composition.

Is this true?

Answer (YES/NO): NO